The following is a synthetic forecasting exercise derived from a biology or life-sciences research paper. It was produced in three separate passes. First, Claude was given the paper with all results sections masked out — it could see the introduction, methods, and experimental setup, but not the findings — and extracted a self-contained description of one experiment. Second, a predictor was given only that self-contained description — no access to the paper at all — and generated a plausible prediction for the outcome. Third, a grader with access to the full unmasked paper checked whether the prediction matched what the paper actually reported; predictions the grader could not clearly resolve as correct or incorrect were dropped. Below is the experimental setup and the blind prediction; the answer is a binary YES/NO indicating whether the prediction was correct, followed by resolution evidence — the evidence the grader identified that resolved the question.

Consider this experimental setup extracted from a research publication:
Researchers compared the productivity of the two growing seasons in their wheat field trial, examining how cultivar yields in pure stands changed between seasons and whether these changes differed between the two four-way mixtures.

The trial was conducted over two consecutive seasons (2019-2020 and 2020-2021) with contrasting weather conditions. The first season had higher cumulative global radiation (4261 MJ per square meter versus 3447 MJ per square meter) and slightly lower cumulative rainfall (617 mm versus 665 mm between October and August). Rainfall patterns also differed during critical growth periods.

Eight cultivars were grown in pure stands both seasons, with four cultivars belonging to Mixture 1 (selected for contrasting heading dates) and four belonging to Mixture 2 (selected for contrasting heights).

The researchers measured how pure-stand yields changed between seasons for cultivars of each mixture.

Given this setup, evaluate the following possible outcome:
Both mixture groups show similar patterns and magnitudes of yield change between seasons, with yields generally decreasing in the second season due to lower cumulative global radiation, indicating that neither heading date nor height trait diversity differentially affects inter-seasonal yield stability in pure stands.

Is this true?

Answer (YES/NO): NO